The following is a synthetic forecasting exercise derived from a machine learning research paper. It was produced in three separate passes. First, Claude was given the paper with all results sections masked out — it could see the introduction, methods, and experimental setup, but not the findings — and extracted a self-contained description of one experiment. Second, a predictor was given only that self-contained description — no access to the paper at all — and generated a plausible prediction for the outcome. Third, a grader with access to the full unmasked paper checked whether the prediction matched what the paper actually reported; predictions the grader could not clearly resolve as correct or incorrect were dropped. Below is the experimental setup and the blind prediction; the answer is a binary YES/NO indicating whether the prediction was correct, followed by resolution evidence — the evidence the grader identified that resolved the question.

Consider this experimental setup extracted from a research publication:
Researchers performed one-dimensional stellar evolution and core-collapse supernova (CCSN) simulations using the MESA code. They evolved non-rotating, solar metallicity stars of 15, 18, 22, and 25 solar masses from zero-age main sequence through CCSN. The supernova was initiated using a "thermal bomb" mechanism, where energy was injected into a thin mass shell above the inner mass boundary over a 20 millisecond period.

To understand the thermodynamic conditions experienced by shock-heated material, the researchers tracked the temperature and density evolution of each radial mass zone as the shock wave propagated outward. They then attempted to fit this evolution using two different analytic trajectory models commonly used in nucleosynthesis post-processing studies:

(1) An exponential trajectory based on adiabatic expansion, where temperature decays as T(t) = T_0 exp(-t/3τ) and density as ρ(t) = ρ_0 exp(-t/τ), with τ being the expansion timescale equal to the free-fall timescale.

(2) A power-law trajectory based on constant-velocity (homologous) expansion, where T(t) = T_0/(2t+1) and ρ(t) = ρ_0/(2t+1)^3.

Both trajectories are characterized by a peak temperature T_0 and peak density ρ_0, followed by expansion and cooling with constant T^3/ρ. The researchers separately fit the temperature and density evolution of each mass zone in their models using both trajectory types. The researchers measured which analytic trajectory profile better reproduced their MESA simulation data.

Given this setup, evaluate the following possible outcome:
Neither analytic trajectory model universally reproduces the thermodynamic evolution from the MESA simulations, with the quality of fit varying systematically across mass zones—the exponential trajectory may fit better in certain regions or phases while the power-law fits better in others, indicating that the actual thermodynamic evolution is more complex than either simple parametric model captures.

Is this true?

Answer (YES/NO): NO